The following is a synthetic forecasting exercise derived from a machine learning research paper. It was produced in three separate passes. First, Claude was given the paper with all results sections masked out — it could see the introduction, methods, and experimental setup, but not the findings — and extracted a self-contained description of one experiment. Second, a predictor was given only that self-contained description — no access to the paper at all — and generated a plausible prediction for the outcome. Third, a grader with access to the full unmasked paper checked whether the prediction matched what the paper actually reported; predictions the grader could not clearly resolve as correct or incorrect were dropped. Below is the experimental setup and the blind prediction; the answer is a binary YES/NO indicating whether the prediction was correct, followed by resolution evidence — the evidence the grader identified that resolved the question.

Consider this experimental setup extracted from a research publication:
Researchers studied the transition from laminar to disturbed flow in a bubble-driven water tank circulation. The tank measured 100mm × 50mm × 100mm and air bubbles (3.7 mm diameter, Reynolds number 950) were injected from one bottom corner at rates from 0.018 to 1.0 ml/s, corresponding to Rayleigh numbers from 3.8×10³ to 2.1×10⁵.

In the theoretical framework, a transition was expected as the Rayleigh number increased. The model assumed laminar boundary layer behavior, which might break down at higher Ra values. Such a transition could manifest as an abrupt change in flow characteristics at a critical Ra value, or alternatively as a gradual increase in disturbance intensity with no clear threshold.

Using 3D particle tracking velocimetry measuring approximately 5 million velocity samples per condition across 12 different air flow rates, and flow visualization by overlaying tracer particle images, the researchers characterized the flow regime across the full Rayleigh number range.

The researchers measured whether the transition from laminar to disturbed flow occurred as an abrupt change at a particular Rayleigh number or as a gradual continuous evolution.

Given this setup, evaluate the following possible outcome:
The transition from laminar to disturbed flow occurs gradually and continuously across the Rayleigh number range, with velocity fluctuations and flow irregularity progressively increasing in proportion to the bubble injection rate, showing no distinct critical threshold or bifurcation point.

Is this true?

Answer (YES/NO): NO